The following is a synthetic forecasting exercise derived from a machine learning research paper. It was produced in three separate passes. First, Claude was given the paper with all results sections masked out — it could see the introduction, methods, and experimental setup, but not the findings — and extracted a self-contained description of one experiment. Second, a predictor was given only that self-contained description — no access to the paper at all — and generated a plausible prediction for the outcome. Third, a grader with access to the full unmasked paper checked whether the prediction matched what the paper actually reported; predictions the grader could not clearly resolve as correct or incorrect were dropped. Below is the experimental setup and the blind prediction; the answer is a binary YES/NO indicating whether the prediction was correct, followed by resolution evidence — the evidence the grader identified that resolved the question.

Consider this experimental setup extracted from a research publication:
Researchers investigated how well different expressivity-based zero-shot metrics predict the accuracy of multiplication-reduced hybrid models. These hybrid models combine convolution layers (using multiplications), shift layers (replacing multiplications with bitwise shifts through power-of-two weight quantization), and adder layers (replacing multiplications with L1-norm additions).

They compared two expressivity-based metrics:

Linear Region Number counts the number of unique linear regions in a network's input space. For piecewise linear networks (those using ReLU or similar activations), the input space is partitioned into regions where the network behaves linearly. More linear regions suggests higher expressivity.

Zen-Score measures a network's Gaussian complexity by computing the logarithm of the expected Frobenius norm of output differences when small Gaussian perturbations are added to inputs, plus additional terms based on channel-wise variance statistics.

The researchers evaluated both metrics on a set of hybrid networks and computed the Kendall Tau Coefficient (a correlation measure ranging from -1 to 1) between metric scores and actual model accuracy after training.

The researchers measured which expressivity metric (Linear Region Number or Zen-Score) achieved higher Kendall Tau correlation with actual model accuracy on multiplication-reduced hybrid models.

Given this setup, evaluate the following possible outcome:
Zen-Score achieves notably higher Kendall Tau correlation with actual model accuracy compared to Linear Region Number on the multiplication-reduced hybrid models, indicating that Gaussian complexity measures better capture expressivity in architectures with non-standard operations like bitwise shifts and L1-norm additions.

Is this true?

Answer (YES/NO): YES